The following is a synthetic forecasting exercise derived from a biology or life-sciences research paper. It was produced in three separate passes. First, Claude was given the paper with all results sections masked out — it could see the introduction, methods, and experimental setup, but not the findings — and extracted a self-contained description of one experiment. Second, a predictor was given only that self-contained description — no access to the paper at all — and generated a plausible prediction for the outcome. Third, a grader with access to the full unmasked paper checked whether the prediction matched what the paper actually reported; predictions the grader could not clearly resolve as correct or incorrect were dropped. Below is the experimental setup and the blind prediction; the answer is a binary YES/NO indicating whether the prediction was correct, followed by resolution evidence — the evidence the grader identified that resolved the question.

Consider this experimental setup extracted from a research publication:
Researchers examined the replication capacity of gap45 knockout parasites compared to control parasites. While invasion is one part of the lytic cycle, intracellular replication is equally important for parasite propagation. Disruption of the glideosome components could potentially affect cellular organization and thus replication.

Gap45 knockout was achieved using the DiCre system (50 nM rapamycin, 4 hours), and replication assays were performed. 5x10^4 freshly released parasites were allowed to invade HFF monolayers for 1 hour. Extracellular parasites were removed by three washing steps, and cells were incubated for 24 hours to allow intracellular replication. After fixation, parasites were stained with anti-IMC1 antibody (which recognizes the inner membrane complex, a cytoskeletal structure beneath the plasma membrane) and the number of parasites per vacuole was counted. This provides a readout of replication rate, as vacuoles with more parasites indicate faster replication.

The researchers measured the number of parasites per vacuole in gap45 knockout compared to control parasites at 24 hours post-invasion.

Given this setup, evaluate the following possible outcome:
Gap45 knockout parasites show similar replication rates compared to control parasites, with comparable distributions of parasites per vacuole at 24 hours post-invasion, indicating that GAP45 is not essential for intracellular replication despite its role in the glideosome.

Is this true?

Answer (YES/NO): YES